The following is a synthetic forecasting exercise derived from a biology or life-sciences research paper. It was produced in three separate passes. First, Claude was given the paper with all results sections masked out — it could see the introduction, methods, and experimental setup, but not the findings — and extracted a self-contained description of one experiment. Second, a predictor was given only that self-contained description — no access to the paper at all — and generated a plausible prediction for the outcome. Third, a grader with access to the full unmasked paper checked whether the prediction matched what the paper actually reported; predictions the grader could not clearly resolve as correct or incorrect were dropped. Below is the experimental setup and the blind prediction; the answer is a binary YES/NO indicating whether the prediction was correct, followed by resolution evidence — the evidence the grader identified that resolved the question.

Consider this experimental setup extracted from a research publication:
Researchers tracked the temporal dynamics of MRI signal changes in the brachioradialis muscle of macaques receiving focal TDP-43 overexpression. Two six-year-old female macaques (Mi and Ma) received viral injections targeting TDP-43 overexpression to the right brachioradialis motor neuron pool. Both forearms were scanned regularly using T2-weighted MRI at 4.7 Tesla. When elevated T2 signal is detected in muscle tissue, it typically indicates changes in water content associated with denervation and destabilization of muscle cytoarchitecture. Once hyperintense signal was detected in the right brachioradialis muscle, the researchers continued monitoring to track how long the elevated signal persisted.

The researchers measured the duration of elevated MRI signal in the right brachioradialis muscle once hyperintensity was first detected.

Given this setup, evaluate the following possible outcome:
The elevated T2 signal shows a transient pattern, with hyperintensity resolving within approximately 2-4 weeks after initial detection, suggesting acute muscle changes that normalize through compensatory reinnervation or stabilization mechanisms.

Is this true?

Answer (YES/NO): NO